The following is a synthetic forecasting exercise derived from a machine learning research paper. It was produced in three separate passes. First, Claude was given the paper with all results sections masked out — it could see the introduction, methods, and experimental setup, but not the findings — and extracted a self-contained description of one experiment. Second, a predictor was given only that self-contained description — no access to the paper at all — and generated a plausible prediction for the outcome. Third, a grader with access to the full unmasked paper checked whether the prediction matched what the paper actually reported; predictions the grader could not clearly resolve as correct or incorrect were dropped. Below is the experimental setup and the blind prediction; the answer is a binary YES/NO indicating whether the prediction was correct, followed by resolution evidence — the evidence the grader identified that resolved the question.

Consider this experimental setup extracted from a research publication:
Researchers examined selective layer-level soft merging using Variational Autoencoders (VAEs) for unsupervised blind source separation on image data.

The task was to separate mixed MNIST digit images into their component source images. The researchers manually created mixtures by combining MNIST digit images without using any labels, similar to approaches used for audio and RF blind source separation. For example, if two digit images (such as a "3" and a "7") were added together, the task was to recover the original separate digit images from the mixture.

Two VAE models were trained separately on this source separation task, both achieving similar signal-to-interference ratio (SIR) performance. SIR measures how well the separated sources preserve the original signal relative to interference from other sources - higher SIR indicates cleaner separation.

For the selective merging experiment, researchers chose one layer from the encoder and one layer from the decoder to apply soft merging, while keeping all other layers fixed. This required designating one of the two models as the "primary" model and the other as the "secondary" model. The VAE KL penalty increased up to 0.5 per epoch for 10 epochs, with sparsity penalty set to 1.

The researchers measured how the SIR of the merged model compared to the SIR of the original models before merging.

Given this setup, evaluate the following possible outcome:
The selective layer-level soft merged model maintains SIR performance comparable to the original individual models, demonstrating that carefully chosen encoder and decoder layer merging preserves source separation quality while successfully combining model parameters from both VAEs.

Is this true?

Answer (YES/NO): YES